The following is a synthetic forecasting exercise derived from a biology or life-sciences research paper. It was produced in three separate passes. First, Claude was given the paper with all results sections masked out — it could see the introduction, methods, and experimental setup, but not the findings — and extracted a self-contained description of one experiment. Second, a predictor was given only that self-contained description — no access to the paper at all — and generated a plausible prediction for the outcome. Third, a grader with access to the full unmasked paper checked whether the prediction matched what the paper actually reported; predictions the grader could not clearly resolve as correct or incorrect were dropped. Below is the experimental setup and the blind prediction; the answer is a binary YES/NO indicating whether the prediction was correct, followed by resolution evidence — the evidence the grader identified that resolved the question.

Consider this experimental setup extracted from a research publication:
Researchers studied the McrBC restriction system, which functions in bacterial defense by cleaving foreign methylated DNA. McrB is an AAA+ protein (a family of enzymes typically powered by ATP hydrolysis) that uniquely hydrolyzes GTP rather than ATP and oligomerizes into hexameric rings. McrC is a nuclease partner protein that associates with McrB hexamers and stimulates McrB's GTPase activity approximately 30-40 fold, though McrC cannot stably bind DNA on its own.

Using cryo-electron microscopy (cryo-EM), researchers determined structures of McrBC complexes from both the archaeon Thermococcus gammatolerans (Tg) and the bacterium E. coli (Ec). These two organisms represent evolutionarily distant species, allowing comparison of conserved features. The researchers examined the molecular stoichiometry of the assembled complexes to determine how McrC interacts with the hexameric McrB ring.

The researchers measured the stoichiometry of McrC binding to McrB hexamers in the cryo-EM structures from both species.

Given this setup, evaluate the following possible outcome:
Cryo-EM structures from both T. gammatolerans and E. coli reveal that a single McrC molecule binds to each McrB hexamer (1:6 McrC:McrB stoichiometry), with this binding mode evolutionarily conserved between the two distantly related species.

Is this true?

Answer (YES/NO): YES